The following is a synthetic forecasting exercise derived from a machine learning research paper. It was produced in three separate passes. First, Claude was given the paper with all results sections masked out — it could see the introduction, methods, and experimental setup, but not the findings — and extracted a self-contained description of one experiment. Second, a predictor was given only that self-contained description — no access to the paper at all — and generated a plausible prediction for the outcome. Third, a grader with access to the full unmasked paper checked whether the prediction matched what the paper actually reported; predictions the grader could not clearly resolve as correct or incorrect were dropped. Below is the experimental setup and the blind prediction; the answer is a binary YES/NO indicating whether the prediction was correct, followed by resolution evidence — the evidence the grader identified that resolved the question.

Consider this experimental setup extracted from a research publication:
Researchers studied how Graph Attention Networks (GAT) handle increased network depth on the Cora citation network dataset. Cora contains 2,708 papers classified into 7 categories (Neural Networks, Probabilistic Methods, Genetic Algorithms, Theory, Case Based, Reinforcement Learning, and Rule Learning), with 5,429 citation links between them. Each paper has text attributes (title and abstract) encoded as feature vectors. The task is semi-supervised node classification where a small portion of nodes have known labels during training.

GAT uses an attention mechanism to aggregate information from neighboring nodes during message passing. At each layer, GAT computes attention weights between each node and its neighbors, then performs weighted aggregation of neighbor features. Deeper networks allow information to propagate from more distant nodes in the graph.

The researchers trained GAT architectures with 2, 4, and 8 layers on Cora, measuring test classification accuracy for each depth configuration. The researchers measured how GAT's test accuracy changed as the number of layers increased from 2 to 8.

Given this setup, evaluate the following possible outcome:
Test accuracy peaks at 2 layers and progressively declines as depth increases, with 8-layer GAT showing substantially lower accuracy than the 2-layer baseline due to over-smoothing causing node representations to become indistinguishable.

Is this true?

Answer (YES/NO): YES